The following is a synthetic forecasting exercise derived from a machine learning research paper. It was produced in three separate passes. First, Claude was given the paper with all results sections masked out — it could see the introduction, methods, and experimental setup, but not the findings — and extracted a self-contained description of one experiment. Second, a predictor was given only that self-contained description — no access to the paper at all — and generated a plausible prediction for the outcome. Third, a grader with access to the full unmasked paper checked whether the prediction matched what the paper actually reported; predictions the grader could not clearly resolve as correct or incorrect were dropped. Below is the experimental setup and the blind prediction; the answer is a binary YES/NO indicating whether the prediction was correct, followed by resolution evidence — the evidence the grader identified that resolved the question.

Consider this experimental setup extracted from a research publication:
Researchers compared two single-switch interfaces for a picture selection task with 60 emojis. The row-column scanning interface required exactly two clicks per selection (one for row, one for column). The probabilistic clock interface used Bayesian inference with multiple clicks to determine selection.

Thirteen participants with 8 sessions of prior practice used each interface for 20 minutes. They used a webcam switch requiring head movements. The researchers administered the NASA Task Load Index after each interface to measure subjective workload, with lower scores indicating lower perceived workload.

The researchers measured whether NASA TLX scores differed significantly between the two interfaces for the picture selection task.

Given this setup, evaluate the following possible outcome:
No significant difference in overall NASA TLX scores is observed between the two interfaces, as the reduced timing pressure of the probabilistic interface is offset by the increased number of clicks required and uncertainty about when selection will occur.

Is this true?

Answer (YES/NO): YES